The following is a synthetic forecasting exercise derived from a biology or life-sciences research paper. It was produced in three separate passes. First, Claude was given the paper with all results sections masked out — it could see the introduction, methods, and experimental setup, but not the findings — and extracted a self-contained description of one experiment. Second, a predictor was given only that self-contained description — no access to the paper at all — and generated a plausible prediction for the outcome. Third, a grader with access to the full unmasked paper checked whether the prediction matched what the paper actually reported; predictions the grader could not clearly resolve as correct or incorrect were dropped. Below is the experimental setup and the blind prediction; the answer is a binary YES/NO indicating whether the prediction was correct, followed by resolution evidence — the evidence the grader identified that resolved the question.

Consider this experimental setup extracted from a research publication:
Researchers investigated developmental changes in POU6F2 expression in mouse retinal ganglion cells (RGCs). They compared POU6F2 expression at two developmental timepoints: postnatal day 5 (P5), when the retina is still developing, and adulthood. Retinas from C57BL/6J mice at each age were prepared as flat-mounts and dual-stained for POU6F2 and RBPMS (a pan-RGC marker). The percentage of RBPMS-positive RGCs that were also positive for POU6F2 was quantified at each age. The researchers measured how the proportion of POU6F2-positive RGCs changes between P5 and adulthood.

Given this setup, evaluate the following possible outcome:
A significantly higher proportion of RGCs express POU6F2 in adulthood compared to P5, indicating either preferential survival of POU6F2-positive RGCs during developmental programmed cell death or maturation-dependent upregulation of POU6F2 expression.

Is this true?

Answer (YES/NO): NO